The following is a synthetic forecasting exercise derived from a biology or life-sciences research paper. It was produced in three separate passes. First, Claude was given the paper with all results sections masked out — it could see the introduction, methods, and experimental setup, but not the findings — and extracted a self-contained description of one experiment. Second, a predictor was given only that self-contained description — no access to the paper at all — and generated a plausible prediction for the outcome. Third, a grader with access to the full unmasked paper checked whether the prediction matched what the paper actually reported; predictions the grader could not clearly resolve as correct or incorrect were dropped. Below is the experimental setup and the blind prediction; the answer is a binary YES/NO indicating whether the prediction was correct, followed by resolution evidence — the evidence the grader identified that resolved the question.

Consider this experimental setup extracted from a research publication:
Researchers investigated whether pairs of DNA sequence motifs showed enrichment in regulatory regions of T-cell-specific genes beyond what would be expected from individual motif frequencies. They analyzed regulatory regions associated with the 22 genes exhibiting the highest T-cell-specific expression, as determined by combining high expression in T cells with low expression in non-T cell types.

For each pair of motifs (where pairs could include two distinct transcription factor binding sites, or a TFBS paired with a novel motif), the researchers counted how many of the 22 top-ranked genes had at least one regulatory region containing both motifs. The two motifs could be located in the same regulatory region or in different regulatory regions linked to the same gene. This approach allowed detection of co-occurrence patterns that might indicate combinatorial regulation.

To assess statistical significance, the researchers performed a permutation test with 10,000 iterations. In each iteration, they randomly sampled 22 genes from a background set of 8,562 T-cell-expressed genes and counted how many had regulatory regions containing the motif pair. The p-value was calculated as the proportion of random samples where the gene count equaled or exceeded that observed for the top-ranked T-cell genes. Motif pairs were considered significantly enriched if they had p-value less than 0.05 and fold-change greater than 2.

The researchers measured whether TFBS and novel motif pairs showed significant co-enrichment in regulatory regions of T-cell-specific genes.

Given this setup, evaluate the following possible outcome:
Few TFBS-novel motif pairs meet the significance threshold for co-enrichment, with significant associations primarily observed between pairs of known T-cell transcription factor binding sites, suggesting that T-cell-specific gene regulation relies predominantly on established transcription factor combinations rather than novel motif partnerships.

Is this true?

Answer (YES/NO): NO